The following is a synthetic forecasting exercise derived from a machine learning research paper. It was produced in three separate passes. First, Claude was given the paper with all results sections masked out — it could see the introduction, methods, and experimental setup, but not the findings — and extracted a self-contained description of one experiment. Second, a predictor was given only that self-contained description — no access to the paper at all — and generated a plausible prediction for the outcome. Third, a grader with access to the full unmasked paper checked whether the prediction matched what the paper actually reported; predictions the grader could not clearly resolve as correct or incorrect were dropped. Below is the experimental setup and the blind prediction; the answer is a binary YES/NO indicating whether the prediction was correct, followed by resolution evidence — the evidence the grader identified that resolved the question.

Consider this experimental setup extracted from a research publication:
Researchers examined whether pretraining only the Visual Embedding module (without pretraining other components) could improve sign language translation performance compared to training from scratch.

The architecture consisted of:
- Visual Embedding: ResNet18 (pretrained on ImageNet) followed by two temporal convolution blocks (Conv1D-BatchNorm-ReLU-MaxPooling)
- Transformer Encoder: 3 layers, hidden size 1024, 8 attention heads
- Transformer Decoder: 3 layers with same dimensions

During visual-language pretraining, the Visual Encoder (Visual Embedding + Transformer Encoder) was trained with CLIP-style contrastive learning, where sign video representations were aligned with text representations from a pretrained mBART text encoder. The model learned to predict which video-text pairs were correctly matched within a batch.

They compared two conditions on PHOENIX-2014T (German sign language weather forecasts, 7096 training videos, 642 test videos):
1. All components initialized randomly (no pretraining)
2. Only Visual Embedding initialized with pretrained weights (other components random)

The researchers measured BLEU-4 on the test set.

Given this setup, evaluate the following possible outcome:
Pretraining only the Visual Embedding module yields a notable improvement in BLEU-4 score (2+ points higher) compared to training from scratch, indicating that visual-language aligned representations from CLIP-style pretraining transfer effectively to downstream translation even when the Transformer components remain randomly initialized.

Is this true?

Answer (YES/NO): NO